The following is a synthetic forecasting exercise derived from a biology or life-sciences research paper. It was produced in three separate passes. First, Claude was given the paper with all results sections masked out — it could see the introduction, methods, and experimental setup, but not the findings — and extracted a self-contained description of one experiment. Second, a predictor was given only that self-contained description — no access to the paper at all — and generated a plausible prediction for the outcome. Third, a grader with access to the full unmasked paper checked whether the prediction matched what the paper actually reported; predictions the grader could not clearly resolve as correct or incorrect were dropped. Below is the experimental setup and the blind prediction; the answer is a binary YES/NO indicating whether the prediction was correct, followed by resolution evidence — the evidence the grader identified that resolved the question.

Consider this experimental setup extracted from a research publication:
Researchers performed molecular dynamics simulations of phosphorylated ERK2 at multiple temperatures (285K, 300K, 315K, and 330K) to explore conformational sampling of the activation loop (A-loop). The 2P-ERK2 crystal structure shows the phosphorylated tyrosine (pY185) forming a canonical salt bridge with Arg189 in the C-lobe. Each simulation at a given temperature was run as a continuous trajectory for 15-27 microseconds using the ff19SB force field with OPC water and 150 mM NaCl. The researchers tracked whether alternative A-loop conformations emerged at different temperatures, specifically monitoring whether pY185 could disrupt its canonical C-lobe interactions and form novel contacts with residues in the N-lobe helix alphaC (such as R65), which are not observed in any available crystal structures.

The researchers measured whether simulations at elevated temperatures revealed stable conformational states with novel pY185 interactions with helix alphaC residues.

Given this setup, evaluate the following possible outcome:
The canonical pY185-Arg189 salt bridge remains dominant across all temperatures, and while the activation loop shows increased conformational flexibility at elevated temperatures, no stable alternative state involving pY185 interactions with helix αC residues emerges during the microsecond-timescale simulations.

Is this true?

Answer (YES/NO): NO